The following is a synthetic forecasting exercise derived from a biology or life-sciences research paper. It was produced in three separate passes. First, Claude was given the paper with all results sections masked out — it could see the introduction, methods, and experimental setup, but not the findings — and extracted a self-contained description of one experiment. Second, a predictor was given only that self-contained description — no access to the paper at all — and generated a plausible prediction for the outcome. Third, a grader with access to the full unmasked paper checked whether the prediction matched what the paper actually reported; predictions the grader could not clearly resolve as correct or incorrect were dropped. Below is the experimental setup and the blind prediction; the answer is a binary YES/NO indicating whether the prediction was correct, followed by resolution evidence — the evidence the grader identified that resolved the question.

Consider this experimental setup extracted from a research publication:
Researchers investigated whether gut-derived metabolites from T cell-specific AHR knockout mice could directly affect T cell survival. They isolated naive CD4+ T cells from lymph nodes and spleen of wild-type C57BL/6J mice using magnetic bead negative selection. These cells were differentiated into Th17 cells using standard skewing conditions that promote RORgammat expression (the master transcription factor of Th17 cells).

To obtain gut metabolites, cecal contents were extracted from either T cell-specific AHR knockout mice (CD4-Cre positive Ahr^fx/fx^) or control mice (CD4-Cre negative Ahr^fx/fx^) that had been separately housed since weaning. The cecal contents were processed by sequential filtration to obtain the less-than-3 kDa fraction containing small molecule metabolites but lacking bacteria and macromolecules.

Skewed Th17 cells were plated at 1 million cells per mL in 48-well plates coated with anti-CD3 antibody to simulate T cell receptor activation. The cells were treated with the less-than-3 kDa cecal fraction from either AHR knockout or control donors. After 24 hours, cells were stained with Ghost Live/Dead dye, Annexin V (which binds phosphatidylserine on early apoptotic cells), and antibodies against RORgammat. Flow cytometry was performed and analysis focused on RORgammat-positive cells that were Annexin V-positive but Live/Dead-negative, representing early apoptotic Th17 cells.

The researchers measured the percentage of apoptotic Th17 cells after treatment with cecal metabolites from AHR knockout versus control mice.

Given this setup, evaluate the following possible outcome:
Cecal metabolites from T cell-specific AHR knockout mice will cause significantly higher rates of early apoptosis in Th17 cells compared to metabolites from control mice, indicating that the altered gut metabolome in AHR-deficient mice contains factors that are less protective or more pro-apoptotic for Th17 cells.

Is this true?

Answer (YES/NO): YES